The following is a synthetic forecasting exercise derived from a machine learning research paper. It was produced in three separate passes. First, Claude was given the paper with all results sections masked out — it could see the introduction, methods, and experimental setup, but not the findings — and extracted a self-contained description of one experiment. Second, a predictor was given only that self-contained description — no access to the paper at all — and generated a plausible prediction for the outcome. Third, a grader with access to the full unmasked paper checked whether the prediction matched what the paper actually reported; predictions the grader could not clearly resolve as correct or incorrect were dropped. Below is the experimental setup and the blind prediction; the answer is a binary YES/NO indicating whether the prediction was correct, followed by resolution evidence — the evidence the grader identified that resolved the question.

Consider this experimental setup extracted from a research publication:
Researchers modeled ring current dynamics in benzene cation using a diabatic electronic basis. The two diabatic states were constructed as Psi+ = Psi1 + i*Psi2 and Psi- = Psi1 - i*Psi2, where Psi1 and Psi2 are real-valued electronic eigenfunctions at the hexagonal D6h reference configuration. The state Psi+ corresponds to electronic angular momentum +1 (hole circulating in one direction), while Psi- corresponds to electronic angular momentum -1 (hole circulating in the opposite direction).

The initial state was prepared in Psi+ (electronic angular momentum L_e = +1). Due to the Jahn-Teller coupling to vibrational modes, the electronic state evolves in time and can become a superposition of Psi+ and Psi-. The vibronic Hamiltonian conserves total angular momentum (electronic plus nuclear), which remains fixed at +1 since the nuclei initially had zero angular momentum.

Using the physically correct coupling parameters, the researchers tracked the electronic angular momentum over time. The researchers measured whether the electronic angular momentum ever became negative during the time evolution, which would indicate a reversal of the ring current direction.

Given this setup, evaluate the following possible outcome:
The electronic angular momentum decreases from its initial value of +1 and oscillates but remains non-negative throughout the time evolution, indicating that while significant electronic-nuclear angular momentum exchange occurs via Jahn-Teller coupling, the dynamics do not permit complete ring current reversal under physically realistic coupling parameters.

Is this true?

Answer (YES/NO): YES